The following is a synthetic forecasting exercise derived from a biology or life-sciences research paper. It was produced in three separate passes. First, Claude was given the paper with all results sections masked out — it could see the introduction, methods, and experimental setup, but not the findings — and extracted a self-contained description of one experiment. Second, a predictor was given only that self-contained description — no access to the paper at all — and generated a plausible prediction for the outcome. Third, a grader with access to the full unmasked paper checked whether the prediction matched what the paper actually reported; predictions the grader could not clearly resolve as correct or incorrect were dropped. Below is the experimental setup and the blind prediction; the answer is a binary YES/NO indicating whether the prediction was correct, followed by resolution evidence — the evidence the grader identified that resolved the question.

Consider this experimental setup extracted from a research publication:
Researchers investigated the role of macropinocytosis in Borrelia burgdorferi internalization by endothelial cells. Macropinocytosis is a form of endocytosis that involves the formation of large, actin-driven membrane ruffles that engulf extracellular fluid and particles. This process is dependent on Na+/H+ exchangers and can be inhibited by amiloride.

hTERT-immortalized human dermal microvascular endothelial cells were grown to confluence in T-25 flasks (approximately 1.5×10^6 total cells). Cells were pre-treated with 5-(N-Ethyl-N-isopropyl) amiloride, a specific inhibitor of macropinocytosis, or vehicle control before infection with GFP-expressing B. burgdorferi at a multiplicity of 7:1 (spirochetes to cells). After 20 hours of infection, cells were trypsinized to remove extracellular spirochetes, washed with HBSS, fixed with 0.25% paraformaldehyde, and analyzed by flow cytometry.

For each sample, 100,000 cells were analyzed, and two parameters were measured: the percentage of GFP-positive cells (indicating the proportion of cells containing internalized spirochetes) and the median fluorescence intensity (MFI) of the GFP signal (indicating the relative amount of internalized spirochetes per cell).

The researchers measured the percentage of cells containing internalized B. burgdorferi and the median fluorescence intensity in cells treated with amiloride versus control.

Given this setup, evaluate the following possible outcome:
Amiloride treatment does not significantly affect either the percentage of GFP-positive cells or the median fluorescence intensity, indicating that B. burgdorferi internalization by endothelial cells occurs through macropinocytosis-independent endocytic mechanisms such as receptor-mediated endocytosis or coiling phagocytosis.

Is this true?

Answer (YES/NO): NO